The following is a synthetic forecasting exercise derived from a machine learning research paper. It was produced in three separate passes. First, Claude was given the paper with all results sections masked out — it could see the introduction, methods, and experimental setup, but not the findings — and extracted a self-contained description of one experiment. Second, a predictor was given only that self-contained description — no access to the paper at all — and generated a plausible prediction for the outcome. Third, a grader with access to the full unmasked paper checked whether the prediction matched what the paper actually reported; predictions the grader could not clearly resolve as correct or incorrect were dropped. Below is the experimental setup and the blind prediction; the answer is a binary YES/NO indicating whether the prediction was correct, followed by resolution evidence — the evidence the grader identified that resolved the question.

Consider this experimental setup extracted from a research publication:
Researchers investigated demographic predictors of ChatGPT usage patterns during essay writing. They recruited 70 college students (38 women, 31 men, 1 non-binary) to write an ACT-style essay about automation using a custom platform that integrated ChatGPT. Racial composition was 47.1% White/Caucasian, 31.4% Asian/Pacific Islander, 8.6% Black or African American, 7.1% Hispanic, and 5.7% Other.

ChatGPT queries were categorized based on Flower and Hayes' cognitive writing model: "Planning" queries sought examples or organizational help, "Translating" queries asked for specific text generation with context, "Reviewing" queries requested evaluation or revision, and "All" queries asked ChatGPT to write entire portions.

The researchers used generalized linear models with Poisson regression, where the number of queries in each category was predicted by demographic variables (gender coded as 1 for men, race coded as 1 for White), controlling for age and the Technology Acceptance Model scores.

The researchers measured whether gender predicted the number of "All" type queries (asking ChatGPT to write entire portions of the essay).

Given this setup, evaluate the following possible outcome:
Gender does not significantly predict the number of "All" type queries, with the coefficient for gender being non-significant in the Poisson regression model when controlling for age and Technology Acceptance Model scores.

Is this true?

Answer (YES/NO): YES